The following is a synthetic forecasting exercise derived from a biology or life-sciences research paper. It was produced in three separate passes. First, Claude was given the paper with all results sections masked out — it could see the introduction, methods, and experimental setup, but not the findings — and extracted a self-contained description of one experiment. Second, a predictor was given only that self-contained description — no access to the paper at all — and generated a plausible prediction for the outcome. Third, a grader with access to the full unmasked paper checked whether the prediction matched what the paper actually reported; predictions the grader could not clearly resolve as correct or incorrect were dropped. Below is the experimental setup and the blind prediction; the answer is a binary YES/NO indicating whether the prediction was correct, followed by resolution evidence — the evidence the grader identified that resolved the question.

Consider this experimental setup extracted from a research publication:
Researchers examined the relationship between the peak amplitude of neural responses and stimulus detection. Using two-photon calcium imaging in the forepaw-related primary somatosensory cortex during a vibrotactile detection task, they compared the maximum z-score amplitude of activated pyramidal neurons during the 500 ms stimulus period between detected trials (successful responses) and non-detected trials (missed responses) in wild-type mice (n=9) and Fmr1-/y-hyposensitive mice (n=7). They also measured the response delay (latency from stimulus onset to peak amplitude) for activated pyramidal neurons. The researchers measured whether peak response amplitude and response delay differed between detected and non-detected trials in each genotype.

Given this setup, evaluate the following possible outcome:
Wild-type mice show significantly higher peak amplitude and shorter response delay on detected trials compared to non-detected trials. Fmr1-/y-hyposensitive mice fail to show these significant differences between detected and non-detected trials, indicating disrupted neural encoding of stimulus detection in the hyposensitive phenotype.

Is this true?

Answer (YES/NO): YES